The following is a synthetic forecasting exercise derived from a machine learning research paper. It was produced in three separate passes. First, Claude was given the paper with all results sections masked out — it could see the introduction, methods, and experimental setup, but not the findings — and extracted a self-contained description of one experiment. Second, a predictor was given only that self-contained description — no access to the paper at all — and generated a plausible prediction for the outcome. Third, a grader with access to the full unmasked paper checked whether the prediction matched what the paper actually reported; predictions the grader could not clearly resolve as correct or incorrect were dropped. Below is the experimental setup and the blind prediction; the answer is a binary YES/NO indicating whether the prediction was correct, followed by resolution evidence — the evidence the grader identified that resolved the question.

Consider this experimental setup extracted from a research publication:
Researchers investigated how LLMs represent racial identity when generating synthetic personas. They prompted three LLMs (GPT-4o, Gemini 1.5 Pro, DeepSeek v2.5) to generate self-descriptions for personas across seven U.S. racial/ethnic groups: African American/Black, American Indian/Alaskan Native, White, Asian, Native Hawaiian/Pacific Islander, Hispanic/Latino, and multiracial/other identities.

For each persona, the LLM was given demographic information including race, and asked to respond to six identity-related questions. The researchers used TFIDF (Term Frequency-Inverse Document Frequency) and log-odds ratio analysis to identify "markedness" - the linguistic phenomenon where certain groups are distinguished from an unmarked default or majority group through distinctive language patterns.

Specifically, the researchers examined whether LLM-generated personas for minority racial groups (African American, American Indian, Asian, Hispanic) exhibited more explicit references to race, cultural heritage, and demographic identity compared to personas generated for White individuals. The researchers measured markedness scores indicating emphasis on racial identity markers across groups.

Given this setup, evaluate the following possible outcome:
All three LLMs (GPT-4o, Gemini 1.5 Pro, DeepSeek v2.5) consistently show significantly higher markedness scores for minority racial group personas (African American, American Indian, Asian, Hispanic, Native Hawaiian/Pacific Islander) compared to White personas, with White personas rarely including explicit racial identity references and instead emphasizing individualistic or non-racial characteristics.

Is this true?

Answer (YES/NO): YES